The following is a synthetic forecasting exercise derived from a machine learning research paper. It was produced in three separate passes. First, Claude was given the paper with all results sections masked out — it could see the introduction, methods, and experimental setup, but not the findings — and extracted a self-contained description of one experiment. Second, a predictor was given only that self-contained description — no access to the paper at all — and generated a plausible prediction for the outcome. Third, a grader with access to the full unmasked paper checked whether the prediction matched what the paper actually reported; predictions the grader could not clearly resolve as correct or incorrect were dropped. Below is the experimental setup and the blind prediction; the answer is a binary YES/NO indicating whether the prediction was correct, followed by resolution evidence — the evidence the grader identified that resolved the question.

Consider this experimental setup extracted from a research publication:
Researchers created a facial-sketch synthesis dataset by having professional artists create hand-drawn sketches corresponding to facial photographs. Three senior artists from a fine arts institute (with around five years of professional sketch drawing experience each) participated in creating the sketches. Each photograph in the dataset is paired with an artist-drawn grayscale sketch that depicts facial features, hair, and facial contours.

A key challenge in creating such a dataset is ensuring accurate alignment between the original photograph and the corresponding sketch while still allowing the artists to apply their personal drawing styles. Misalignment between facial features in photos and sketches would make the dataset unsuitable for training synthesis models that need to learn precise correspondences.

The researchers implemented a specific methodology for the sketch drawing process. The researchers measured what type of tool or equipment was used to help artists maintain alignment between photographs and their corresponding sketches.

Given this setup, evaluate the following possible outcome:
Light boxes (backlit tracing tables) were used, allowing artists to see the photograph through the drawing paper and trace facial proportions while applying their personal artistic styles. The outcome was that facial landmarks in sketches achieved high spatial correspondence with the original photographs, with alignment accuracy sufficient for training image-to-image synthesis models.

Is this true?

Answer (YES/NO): YES